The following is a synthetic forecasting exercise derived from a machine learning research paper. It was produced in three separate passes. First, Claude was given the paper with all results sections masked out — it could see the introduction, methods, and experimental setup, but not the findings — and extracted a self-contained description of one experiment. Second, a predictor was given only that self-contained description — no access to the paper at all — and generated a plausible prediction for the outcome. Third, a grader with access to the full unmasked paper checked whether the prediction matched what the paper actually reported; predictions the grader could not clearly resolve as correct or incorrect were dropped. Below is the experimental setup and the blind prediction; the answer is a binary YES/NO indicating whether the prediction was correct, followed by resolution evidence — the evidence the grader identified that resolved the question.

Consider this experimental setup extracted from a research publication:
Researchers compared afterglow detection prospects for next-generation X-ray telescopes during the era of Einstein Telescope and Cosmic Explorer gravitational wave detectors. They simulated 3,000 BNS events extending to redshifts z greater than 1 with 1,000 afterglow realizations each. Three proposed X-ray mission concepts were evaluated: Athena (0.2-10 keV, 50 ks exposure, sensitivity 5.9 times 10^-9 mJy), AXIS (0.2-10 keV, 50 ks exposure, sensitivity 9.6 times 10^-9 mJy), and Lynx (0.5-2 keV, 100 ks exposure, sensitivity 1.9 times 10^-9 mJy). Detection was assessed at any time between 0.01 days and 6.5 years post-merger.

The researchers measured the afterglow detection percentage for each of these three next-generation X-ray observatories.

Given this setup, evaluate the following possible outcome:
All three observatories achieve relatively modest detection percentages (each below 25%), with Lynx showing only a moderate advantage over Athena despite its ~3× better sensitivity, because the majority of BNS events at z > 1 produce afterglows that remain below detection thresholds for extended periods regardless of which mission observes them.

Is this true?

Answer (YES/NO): NO